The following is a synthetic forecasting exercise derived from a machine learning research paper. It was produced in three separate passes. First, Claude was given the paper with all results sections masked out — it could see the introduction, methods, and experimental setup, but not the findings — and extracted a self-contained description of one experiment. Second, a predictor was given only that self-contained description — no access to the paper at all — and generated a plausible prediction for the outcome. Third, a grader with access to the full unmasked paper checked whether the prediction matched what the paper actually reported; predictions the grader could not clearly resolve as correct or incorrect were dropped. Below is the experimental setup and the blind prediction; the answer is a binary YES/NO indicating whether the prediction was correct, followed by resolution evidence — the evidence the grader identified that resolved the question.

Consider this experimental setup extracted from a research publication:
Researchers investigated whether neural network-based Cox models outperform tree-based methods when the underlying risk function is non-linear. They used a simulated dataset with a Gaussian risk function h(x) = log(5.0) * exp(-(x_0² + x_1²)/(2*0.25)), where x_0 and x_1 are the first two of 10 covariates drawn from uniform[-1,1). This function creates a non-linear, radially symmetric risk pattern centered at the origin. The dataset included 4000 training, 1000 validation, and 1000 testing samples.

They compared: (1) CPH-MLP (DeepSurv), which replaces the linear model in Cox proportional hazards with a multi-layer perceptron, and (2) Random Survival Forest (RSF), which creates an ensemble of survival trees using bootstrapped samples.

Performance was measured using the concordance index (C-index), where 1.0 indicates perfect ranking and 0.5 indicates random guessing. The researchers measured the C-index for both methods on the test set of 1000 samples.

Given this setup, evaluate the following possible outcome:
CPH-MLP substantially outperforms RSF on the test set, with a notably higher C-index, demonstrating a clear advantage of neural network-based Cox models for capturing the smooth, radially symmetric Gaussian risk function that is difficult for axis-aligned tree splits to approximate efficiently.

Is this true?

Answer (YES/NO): NO